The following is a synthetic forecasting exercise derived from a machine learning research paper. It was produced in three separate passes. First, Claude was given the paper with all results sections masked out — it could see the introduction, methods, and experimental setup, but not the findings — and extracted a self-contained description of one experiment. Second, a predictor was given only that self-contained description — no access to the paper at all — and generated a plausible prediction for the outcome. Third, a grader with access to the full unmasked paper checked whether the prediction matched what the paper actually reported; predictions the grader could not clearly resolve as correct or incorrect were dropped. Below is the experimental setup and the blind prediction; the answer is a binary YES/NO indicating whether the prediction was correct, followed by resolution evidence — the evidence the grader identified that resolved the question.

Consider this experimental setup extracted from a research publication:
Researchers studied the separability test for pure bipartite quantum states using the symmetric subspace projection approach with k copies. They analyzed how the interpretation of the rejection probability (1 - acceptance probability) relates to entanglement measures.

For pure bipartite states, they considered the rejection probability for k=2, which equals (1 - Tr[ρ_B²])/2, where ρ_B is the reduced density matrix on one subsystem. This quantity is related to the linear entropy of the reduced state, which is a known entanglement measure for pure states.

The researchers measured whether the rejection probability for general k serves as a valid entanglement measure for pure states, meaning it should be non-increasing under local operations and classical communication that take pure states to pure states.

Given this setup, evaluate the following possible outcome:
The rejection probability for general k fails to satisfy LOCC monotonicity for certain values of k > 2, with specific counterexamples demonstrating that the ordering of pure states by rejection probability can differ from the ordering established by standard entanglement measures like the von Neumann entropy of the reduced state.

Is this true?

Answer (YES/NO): NO